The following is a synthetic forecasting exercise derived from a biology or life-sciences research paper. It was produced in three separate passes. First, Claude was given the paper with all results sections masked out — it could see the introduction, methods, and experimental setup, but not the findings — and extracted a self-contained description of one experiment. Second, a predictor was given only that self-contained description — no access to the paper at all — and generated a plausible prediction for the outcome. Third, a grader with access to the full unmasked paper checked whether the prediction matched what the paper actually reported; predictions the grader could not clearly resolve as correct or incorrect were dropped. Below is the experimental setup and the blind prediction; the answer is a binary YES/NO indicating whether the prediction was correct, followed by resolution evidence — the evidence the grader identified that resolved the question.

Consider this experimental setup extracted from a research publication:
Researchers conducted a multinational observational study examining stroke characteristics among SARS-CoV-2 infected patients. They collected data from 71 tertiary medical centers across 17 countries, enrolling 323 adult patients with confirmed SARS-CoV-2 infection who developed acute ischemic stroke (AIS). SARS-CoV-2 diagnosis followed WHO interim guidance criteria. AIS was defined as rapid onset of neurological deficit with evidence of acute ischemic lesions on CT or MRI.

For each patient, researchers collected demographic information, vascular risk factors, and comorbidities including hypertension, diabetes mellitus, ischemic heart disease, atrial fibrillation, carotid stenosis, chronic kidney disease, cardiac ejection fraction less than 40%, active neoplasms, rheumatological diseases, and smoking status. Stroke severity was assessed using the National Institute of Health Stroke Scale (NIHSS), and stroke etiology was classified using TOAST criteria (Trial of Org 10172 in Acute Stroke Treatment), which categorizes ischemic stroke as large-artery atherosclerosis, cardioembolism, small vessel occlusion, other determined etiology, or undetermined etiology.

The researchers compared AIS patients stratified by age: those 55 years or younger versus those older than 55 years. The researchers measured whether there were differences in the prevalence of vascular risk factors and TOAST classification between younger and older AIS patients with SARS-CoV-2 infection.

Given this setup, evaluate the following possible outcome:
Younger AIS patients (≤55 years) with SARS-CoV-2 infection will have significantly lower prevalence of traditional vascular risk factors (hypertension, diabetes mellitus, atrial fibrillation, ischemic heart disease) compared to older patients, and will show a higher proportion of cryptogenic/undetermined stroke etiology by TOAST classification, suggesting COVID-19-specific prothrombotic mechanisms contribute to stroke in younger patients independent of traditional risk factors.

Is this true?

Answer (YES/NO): NO